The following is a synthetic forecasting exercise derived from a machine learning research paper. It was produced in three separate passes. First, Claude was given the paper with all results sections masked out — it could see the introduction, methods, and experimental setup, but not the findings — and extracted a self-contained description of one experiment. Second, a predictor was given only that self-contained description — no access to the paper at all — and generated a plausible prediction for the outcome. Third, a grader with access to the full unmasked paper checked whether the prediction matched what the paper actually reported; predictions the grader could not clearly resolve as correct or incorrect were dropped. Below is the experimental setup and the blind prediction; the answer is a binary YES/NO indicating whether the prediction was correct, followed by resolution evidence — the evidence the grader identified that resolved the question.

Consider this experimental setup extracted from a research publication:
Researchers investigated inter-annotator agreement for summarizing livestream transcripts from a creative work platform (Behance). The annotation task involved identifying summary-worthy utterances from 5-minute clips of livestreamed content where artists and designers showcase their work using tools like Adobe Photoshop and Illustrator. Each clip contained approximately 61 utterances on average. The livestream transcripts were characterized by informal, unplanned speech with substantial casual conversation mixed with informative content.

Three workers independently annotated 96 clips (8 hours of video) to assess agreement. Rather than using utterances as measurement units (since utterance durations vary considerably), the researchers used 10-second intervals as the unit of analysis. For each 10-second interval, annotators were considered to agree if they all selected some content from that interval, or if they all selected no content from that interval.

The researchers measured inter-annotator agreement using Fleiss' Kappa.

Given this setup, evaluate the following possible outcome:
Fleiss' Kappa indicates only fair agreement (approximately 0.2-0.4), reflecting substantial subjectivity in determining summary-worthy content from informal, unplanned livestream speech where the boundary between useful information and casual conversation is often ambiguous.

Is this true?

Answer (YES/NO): NO